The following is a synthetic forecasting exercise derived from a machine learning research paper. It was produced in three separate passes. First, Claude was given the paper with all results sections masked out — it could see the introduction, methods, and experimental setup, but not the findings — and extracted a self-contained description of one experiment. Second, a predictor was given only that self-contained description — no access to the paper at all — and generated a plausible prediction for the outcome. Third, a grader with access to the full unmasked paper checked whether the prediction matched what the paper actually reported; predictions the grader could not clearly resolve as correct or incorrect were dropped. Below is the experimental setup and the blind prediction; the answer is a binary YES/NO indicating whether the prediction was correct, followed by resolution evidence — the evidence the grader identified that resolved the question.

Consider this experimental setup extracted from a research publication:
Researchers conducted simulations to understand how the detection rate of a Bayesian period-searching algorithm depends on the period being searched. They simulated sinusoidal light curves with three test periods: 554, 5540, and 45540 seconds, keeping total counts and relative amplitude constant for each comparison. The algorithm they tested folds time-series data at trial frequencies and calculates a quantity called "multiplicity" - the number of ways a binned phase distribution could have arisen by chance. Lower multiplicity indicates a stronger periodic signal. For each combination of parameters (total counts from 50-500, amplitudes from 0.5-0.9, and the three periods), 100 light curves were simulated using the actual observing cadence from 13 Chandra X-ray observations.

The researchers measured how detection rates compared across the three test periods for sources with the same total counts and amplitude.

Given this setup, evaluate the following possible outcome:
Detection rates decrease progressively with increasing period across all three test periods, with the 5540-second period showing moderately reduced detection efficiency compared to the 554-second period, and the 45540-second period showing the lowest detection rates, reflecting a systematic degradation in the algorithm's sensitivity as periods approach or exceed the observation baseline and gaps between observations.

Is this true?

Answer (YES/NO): NO